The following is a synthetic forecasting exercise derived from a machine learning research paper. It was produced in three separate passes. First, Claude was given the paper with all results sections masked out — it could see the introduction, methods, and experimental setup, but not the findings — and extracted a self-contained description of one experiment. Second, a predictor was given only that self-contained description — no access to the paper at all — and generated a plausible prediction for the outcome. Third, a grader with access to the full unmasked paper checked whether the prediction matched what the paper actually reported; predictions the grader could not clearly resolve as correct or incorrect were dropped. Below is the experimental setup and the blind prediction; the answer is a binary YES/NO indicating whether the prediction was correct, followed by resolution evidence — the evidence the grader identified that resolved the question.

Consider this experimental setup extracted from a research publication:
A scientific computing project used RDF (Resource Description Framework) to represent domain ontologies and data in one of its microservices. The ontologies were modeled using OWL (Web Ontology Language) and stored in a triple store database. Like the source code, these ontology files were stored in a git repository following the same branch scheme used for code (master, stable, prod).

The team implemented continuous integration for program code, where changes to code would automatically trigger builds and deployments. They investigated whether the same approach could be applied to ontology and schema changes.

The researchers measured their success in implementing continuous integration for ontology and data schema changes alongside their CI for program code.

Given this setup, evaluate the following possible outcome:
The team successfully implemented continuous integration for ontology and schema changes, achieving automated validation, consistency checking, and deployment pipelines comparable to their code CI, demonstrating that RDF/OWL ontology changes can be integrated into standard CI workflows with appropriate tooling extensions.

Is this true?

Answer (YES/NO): NO